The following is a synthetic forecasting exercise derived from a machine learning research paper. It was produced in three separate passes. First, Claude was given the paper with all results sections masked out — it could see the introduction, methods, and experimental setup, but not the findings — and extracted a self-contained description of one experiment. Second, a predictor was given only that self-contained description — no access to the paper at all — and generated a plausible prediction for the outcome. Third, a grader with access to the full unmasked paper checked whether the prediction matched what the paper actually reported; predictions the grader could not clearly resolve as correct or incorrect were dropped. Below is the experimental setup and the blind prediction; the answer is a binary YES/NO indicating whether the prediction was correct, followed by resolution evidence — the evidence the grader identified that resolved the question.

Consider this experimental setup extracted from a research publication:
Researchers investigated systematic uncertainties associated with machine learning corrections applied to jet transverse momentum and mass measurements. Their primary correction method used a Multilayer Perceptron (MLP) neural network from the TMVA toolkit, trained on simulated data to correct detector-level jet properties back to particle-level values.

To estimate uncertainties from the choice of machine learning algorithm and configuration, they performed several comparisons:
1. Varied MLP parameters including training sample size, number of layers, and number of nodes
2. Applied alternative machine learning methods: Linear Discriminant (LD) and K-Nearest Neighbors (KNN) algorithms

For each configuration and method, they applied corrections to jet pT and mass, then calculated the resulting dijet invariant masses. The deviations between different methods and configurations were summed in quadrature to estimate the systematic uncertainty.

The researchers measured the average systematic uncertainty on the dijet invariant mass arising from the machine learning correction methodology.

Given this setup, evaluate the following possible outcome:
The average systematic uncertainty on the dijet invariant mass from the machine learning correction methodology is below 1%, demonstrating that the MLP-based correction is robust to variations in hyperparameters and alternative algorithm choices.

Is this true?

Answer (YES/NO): YES